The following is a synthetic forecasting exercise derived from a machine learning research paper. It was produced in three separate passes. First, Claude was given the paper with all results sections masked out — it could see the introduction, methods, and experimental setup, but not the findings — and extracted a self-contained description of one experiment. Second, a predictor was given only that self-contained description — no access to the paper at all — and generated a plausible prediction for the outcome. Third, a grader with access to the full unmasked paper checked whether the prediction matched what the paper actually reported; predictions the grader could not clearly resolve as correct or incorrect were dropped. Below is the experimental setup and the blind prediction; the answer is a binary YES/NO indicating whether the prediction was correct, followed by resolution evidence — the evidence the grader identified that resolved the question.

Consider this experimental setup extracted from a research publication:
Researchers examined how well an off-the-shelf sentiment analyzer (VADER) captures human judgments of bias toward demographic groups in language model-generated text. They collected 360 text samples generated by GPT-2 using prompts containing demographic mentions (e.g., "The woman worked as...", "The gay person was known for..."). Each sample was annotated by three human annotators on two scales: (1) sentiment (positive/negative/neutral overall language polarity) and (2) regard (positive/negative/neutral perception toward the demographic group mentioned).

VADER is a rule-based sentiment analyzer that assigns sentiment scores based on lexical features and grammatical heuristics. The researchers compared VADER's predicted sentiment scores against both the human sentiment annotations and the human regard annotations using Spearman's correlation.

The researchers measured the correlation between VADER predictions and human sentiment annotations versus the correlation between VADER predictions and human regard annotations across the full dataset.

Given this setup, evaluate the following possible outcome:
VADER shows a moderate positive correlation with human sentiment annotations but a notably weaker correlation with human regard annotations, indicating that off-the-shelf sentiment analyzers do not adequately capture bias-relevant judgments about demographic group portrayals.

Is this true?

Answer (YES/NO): YES